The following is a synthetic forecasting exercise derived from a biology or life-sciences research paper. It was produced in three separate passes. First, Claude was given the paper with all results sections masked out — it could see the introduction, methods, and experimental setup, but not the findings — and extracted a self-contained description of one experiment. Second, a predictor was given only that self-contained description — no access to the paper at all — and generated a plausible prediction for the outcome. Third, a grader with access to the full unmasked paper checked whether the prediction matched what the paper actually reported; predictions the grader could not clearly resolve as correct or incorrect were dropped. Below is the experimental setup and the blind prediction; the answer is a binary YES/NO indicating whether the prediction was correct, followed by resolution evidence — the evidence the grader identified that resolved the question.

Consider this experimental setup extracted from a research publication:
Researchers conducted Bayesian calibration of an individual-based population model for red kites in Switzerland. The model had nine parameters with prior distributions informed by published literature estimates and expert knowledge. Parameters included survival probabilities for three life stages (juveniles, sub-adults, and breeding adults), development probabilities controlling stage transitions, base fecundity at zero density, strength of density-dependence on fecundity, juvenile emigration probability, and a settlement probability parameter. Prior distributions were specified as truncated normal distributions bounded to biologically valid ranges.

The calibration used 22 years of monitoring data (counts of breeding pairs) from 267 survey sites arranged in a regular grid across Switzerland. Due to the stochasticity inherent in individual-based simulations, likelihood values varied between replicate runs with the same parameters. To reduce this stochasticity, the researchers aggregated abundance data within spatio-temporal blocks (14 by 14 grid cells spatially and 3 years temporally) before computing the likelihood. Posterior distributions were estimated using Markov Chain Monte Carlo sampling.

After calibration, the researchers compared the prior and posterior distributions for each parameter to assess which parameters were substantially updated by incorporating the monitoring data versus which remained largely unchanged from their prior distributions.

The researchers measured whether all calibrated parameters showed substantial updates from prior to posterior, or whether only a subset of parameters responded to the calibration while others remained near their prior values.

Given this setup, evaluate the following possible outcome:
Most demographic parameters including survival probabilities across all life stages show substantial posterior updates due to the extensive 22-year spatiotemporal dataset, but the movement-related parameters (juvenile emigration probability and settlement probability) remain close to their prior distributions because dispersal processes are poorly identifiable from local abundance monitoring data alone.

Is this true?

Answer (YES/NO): NO